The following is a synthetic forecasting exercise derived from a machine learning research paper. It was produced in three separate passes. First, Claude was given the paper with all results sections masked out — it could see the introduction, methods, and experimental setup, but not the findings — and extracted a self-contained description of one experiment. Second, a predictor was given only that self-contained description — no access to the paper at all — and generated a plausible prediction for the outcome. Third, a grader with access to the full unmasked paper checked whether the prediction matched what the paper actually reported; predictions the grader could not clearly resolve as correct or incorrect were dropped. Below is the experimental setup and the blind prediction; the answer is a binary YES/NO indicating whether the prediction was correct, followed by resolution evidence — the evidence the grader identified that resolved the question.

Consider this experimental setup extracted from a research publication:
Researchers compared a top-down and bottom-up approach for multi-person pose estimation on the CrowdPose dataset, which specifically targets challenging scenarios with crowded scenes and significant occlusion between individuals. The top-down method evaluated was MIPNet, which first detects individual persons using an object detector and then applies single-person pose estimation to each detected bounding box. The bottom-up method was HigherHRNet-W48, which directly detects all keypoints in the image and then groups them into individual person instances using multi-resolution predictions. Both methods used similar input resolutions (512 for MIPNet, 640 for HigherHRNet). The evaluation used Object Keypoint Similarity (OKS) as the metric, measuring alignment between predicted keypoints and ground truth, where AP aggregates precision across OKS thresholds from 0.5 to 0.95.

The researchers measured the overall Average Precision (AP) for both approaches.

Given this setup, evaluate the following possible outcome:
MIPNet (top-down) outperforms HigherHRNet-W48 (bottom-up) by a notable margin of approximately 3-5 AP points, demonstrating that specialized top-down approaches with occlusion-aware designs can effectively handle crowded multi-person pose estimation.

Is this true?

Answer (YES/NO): YES